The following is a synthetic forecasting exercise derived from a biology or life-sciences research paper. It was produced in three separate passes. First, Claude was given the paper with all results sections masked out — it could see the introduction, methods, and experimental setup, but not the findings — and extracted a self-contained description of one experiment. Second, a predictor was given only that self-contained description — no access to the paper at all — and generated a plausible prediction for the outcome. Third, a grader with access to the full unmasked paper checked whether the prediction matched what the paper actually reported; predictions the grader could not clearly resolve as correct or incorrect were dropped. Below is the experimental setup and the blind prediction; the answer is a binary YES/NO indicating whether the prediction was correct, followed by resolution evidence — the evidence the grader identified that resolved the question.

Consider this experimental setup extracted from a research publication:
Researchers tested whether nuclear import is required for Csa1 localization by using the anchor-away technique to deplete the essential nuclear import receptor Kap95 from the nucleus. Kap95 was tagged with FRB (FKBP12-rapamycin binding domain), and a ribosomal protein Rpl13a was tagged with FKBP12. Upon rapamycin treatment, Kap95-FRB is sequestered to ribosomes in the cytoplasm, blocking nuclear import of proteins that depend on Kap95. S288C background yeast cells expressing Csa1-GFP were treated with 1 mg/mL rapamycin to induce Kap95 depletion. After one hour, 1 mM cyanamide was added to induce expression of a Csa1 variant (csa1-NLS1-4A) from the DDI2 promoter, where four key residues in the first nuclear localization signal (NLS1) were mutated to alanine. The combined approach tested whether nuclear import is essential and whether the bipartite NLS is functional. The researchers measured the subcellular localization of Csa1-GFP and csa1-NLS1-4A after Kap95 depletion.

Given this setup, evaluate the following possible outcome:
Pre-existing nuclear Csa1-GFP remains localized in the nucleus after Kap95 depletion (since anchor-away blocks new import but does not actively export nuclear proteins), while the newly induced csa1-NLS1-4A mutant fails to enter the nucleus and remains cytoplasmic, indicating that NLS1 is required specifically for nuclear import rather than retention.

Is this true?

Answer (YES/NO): YES